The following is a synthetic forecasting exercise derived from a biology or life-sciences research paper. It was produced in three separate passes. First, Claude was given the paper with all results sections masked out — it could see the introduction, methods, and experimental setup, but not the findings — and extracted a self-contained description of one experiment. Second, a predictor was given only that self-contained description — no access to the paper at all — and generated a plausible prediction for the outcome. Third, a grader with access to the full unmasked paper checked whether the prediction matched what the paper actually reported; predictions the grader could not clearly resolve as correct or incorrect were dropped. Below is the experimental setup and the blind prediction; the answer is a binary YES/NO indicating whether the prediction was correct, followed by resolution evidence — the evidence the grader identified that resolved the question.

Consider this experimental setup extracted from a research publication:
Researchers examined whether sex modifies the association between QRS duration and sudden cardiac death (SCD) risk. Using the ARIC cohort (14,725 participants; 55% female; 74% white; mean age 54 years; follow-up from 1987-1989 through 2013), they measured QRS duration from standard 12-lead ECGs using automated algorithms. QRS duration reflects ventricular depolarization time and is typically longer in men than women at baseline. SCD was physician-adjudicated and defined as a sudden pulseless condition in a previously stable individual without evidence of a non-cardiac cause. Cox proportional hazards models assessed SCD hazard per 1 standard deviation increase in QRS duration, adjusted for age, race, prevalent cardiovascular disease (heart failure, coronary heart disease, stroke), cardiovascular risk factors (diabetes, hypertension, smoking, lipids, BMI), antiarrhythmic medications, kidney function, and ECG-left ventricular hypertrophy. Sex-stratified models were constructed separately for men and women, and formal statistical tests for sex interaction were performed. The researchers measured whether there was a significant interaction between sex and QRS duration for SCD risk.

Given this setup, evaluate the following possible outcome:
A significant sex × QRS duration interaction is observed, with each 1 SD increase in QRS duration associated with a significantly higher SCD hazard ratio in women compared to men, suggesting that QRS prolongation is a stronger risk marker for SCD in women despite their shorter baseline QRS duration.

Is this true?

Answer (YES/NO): YES